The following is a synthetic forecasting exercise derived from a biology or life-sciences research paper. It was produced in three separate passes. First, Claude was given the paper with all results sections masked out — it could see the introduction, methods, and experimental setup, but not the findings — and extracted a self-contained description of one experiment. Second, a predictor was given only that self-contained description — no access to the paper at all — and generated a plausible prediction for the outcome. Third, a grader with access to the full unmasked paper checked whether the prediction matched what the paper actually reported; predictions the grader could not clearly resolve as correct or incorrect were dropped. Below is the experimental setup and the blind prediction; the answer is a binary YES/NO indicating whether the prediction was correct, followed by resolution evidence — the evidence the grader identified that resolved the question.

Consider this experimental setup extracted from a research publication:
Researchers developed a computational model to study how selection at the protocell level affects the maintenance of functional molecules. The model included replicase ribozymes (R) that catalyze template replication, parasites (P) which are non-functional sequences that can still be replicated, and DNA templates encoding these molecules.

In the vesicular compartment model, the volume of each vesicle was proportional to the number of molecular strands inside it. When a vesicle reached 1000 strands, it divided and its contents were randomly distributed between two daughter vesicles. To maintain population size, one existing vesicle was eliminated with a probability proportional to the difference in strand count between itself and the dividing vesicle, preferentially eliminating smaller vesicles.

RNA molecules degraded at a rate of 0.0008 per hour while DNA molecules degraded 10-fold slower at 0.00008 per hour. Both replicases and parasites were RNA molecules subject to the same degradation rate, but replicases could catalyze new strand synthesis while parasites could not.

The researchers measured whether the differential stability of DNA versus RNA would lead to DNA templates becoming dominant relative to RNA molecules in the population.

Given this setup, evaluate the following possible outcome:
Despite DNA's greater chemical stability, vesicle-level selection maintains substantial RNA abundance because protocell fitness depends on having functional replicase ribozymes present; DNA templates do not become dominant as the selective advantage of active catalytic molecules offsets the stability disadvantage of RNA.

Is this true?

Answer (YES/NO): NO